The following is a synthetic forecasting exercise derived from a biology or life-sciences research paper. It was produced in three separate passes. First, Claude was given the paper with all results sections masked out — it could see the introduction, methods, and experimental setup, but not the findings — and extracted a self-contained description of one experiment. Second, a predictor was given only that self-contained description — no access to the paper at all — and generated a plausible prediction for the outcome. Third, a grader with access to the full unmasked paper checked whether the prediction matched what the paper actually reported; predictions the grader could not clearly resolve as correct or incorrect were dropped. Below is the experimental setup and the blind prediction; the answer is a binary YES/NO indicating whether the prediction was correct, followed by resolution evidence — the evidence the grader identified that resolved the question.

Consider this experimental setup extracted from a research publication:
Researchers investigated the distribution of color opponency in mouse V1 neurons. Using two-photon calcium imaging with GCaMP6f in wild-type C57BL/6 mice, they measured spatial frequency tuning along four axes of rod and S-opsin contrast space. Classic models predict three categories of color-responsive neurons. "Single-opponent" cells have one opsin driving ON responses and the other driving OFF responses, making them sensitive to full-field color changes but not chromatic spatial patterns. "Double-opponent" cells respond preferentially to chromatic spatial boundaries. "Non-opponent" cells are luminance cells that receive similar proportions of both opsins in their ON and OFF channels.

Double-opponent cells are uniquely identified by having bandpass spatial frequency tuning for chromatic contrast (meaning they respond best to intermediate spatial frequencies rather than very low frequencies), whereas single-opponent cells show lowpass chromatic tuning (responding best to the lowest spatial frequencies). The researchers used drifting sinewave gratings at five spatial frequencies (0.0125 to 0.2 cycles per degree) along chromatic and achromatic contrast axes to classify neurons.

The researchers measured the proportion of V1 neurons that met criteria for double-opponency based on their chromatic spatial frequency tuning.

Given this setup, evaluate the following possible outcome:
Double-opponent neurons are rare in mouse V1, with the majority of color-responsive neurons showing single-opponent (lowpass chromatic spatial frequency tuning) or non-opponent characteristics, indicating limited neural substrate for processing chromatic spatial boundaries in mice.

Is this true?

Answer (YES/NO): YES